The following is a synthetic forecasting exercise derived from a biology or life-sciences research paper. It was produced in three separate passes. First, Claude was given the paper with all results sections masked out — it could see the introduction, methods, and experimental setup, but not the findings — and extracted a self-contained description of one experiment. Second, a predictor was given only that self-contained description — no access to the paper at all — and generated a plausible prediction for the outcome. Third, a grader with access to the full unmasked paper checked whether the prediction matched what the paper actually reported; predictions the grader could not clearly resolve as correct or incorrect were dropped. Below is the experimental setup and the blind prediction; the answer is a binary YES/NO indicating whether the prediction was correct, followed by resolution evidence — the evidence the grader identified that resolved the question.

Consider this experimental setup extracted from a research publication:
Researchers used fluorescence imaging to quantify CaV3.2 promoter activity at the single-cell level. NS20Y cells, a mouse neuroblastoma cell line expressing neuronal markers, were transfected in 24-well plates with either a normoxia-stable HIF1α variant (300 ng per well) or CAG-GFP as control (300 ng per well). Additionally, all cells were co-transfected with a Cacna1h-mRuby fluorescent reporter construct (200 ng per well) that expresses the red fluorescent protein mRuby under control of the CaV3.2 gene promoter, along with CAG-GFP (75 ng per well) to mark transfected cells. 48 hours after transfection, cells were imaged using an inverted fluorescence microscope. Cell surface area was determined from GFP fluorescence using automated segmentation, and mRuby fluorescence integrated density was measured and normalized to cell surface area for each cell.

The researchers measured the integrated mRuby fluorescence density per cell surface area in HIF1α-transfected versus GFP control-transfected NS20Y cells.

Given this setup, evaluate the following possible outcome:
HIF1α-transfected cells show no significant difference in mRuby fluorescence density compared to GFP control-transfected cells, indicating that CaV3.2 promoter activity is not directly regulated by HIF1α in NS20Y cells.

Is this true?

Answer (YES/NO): NO